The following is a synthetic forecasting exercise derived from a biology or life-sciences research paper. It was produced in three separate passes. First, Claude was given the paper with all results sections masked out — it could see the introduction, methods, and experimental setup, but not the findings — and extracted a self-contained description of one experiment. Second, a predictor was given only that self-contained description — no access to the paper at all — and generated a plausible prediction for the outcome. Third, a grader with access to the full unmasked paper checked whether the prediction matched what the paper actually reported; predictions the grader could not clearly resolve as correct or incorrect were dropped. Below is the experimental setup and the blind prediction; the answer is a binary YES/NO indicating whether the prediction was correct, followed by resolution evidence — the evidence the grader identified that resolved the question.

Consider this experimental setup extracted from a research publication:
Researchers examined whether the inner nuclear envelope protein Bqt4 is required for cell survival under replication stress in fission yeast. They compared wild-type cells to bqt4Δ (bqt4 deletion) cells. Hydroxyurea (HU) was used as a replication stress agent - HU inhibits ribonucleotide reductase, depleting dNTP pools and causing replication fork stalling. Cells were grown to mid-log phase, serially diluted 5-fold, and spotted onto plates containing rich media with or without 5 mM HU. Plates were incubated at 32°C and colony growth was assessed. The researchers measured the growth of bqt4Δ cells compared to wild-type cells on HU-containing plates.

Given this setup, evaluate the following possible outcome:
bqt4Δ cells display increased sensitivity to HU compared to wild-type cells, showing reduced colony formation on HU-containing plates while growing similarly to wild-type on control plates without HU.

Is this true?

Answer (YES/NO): YES